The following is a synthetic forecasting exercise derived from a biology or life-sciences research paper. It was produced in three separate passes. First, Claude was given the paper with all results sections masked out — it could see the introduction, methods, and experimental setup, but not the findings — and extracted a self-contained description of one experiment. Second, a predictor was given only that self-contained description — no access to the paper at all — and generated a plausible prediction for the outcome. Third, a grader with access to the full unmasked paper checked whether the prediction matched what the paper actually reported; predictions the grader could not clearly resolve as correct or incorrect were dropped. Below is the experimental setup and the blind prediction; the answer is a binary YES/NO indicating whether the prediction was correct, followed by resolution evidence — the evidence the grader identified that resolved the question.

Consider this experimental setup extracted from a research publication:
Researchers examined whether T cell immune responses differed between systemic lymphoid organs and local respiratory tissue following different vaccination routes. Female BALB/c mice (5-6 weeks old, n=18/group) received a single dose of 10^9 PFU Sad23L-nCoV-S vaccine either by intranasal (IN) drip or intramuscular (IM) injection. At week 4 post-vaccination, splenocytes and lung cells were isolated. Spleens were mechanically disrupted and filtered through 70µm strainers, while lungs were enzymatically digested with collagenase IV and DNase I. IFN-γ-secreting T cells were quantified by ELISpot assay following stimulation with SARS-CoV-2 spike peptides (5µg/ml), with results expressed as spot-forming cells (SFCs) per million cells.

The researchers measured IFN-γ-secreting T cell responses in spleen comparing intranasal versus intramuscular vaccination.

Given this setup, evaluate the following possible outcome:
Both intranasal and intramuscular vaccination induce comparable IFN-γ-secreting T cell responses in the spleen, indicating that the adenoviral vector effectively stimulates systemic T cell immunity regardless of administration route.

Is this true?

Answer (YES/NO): NO